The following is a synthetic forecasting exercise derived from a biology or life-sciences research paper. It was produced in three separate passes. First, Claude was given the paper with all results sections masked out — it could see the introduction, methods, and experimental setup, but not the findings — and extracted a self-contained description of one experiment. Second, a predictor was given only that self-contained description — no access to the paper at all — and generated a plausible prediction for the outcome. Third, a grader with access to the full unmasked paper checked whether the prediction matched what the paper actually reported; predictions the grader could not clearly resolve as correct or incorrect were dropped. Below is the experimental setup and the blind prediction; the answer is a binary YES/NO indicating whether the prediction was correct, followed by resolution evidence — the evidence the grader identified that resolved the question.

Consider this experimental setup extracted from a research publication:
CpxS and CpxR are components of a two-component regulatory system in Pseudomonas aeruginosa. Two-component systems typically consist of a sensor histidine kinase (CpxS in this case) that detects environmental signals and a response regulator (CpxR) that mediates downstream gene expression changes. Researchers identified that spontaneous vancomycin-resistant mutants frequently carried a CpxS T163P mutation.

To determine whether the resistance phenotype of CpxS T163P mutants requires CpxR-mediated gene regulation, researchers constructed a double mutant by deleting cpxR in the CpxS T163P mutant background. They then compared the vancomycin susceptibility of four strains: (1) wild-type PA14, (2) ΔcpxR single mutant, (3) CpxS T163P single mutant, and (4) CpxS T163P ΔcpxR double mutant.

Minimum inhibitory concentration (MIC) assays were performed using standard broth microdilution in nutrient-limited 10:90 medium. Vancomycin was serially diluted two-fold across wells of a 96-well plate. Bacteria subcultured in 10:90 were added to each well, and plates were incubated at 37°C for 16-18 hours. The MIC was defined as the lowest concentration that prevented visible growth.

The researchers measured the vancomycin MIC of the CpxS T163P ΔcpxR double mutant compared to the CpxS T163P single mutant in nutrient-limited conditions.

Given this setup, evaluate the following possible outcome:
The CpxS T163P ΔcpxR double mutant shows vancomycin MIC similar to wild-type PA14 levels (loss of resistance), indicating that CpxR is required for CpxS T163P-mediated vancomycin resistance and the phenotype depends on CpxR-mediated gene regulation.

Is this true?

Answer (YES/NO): YES